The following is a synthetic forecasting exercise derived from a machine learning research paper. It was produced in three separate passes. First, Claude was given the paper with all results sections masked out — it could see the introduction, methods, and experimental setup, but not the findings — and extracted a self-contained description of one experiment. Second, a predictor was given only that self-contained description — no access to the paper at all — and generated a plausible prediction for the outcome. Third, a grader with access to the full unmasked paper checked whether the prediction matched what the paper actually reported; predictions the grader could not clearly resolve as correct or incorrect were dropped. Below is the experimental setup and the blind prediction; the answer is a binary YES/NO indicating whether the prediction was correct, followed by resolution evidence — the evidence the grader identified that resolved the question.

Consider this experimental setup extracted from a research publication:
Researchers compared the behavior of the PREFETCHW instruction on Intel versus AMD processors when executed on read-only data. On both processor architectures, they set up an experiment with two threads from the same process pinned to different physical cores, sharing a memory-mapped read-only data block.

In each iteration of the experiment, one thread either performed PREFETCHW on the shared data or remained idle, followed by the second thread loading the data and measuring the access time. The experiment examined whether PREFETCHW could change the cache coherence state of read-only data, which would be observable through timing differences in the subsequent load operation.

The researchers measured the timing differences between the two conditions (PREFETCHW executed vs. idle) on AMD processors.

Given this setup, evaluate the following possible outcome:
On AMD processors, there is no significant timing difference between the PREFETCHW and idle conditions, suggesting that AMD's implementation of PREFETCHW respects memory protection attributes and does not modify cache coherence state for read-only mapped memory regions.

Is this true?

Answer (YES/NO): YES